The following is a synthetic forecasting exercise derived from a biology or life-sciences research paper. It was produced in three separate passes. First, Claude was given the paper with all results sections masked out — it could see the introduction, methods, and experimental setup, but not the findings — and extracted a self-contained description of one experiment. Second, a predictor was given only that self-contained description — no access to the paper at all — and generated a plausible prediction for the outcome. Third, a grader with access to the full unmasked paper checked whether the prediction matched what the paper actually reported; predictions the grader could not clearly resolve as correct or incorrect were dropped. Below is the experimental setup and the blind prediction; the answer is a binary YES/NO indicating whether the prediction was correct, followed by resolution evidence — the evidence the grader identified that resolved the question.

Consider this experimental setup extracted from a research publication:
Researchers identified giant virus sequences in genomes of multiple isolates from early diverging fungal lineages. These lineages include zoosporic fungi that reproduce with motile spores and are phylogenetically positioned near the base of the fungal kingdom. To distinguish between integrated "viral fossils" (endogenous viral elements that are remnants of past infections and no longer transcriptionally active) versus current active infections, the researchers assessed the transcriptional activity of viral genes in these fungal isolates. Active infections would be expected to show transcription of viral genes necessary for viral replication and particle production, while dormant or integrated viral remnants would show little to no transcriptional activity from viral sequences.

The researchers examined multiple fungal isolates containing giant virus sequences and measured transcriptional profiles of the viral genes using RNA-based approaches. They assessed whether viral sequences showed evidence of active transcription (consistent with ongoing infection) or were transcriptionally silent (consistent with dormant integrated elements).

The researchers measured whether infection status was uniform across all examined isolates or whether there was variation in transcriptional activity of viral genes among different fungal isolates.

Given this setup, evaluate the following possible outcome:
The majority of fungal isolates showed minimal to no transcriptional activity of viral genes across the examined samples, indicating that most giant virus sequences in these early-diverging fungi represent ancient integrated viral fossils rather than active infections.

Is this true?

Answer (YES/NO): NO